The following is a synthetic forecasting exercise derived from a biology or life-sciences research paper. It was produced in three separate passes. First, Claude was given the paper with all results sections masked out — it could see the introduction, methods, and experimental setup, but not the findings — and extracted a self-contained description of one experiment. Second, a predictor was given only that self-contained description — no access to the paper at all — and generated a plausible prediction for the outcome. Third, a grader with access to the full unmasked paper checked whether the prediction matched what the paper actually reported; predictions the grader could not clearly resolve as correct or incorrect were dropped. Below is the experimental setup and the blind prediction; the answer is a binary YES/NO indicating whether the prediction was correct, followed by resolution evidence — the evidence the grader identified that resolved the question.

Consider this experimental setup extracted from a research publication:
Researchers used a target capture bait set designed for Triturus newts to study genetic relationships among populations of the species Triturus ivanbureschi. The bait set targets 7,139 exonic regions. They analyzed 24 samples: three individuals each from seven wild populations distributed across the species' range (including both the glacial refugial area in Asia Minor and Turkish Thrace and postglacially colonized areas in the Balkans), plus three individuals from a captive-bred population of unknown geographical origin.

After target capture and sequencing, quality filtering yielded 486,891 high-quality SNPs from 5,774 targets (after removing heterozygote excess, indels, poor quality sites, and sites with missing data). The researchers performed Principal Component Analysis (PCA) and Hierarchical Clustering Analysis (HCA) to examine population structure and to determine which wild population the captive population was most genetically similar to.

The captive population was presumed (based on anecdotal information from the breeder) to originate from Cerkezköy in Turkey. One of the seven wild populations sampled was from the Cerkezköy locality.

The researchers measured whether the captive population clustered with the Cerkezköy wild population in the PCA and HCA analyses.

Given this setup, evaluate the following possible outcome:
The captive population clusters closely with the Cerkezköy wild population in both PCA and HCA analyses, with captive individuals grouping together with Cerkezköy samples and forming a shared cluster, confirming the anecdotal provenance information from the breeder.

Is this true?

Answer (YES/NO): NO